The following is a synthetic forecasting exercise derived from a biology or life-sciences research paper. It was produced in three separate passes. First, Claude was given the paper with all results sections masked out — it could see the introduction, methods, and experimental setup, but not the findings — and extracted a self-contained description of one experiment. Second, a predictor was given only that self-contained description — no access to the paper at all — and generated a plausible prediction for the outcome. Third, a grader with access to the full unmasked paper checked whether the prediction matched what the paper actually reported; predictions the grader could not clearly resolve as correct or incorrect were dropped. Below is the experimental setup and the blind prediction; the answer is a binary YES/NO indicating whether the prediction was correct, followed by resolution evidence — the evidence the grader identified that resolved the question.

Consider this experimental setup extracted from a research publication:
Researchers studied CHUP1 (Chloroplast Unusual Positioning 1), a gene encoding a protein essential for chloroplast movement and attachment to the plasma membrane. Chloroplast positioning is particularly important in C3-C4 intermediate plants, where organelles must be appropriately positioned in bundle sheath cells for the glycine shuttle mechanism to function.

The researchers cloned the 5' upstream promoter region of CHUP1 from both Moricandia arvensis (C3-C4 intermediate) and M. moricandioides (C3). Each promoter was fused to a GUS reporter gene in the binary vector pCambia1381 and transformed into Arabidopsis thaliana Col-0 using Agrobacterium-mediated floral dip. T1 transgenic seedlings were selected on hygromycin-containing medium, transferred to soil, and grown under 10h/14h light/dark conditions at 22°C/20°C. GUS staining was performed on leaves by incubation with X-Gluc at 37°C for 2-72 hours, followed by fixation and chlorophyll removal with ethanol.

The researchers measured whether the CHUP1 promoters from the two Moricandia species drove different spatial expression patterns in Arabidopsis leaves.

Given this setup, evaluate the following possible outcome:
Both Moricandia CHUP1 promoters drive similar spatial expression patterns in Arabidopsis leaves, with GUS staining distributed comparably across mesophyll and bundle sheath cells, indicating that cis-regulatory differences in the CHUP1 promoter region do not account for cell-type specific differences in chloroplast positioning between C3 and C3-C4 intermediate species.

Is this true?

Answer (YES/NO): NO